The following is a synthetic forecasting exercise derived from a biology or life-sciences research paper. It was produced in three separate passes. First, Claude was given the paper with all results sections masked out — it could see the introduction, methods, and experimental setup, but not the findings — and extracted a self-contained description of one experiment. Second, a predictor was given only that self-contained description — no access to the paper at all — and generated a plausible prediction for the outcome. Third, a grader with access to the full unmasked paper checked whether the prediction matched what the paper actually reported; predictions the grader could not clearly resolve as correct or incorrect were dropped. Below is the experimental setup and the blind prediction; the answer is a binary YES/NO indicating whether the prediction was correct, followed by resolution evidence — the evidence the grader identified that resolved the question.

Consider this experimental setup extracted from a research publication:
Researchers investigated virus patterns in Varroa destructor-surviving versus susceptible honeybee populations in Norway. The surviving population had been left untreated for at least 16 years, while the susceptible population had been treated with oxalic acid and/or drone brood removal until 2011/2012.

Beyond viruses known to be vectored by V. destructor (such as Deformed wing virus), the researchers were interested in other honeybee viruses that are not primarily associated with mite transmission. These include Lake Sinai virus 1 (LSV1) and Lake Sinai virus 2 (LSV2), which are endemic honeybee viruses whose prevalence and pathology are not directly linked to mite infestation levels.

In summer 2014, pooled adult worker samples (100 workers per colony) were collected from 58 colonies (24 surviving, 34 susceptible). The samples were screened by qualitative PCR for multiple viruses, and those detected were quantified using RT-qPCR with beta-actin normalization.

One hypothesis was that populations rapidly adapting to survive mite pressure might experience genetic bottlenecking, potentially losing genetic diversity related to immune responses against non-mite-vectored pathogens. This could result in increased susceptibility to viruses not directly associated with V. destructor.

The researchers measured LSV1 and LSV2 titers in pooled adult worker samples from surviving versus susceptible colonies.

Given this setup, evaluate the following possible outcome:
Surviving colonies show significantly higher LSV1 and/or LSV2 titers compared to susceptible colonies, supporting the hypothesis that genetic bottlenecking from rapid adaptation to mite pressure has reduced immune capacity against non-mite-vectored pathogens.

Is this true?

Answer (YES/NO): YES